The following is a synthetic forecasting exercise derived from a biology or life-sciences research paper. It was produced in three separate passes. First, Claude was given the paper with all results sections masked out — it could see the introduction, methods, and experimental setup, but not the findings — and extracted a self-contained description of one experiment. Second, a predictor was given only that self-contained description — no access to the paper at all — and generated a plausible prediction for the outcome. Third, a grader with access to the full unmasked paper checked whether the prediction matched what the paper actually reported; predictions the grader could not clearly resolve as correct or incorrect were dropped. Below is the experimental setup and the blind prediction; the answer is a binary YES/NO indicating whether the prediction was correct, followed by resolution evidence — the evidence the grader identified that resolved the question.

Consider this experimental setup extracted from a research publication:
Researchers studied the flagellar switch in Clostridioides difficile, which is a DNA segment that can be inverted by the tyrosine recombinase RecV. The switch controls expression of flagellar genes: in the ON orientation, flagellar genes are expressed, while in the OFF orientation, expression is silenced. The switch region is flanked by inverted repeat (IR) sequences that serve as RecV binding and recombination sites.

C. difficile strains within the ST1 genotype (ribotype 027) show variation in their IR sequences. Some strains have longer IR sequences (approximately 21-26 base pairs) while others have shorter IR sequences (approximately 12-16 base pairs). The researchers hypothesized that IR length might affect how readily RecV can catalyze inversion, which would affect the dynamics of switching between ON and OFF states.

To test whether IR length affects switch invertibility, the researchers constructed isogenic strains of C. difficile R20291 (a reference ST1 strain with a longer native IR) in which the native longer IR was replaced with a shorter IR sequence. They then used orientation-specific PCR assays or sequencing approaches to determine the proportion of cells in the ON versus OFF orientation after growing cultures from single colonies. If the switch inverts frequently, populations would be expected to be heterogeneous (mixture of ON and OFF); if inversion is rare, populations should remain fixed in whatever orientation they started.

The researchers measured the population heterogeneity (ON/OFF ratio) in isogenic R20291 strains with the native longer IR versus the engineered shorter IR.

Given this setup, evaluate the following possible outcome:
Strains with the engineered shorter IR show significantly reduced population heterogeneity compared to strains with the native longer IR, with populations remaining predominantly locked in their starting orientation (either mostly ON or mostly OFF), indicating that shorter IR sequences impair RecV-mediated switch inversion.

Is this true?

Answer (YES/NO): YES